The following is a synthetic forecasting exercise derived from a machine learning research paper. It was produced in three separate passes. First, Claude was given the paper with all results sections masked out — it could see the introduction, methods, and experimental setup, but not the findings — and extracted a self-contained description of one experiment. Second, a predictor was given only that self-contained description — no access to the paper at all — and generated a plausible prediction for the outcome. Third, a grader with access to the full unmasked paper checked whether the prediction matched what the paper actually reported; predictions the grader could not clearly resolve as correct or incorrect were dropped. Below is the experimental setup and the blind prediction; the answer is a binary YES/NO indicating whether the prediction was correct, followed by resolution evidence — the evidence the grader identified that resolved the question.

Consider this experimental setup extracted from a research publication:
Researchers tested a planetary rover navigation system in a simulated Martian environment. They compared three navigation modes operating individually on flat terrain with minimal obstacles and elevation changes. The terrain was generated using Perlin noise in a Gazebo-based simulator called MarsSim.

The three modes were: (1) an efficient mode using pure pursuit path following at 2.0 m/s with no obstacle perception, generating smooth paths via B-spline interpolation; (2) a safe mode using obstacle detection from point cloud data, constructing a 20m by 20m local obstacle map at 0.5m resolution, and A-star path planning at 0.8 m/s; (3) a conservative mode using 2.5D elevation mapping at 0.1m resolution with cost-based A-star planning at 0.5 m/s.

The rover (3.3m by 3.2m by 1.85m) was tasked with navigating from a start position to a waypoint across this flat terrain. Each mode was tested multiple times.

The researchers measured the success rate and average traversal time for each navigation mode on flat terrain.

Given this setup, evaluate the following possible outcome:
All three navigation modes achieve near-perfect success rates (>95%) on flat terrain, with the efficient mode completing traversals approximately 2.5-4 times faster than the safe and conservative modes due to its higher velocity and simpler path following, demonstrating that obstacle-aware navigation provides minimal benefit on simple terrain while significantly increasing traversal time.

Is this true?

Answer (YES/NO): YES